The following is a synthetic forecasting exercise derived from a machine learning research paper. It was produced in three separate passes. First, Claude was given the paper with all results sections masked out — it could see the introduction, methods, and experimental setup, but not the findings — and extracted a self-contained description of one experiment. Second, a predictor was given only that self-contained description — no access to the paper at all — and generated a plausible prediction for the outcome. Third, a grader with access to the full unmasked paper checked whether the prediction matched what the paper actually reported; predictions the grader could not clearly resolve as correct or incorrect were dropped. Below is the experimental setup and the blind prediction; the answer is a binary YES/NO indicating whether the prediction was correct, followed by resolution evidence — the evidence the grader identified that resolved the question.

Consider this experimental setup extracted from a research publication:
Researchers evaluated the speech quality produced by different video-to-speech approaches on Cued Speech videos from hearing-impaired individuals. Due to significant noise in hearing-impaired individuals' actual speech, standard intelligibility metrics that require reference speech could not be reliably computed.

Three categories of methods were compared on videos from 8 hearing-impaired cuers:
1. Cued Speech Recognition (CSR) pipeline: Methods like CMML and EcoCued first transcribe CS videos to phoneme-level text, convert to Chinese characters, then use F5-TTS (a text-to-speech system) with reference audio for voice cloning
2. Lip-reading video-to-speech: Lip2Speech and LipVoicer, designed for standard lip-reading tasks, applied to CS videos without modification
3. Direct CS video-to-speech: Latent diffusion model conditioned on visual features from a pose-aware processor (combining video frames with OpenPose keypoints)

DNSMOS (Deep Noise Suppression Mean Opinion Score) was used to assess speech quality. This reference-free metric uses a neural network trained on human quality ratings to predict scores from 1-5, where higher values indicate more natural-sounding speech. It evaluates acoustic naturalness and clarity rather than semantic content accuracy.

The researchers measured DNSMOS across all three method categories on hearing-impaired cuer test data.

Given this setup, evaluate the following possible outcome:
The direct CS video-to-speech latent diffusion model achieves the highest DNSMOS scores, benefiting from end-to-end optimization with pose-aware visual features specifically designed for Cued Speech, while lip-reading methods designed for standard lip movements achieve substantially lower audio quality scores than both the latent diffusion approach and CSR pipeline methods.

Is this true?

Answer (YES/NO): NO